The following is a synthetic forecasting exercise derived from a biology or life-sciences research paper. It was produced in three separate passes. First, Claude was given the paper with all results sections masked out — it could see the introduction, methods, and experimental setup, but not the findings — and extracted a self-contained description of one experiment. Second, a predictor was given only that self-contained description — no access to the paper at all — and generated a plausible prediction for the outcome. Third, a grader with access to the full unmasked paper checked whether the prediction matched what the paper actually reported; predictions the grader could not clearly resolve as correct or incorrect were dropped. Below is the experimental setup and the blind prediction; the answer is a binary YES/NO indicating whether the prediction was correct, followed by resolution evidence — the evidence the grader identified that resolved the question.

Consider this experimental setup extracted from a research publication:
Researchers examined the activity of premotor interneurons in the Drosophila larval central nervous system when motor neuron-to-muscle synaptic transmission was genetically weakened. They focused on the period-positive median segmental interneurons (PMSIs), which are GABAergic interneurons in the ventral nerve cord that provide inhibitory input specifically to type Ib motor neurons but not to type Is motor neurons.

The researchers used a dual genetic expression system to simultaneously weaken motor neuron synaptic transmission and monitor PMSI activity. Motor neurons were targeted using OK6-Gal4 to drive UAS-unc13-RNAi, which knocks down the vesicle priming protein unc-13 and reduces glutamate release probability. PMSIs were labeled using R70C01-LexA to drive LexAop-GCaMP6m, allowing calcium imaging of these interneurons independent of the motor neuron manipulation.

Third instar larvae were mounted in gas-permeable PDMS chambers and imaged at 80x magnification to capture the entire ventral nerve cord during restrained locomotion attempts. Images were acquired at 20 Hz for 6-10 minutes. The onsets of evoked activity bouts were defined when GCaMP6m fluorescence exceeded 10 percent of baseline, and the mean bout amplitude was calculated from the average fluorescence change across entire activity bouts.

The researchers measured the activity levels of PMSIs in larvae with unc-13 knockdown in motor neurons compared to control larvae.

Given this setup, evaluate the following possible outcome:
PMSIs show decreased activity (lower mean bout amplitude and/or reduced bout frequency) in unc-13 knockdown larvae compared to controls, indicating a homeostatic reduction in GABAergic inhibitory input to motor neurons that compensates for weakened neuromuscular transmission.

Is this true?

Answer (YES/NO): YES